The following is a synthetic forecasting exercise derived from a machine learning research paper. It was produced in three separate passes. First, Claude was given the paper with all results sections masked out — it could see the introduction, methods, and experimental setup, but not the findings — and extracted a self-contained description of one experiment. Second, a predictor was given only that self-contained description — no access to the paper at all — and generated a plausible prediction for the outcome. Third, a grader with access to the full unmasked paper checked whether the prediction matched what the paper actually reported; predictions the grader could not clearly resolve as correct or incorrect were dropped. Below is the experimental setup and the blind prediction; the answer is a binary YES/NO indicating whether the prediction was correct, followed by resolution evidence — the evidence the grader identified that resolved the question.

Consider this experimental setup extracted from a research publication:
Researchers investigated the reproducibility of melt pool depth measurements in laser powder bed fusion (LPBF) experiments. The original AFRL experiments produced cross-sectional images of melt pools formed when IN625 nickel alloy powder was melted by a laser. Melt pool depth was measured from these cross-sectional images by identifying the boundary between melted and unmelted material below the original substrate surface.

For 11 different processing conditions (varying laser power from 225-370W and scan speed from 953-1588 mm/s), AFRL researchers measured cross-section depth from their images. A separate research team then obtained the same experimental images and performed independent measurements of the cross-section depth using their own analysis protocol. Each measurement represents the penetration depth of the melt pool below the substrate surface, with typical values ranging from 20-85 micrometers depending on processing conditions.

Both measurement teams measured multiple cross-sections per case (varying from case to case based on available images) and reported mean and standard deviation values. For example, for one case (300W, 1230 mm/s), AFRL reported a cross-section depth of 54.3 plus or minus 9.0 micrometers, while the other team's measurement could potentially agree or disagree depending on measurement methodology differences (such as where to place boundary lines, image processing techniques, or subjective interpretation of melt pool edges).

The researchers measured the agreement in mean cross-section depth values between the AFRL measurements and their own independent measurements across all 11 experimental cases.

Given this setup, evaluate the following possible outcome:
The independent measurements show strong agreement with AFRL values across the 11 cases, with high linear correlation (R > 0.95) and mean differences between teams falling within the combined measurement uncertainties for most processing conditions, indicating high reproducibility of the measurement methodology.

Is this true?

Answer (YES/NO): YES